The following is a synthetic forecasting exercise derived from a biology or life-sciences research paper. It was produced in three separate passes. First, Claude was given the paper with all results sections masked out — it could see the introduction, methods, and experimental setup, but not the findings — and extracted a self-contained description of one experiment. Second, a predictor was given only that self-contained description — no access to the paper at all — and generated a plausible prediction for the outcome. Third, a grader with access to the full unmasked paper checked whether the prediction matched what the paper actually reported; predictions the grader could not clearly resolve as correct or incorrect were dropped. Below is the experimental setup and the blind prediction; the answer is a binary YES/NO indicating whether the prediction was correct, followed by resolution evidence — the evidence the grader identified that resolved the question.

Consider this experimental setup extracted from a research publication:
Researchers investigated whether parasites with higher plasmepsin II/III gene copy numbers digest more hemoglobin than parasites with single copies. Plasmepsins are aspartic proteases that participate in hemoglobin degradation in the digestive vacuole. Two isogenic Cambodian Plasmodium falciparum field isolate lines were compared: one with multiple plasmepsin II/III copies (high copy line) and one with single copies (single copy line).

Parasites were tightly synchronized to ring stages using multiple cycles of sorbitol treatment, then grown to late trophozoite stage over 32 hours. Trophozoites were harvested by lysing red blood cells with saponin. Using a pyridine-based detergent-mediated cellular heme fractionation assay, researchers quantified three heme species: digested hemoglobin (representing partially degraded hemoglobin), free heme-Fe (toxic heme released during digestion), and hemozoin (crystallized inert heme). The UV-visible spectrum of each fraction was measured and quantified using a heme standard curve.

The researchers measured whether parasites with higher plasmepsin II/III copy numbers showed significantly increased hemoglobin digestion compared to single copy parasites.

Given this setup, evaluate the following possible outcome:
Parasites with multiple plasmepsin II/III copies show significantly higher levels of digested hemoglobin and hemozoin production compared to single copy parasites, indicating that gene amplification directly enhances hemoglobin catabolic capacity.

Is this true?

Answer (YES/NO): NO